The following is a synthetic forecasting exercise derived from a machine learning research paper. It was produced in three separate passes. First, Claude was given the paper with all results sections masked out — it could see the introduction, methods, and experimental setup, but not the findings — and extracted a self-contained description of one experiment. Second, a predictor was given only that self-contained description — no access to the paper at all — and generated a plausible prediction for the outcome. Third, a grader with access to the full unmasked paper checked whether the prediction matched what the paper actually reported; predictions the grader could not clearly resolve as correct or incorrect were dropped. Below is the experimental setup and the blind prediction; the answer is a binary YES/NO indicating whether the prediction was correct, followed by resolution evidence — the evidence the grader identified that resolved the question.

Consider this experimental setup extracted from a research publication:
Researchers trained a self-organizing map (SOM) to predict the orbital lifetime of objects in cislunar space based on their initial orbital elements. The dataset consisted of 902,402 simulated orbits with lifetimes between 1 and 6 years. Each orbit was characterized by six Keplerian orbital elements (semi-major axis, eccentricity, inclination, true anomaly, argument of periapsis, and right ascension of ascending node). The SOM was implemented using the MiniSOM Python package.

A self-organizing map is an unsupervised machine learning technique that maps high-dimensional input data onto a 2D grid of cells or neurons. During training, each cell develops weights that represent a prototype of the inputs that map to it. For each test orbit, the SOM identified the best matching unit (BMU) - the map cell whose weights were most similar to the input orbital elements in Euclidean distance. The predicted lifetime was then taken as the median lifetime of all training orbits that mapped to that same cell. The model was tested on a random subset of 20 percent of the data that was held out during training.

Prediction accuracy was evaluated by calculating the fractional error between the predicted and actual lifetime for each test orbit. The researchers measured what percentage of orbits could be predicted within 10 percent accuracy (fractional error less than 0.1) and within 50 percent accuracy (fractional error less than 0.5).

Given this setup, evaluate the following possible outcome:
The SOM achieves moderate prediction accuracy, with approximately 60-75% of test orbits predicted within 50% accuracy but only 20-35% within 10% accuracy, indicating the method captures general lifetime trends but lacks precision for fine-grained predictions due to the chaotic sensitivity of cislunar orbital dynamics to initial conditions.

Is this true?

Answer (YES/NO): NO